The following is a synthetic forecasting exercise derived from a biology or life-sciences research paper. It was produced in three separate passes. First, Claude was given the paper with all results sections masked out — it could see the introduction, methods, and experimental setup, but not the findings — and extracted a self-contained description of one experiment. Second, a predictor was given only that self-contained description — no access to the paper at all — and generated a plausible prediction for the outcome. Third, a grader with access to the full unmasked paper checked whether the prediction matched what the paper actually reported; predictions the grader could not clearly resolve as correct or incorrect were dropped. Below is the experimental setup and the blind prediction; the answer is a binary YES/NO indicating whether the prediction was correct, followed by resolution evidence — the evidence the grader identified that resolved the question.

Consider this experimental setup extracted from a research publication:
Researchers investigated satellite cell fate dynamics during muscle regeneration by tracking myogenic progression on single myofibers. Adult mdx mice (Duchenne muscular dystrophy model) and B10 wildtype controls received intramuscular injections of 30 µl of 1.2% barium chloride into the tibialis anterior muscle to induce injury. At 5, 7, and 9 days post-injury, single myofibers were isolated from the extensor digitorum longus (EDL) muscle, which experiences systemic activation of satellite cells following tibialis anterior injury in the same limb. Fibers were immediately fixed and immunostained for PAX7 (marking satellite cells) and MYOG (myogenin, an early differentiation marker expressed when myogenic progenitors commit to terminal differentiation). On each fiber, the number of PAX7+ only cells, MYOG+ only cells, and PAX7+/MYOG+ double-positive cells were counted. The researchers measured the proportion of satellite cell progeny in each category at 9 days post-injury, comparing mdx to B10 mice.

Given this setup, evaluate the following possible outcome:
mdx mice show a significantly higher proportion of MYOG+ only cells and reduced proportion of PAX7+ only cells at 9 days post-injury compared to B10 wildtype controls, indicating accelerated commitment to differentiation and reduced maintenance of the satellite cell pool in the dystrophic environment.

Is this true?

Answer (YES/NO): NO